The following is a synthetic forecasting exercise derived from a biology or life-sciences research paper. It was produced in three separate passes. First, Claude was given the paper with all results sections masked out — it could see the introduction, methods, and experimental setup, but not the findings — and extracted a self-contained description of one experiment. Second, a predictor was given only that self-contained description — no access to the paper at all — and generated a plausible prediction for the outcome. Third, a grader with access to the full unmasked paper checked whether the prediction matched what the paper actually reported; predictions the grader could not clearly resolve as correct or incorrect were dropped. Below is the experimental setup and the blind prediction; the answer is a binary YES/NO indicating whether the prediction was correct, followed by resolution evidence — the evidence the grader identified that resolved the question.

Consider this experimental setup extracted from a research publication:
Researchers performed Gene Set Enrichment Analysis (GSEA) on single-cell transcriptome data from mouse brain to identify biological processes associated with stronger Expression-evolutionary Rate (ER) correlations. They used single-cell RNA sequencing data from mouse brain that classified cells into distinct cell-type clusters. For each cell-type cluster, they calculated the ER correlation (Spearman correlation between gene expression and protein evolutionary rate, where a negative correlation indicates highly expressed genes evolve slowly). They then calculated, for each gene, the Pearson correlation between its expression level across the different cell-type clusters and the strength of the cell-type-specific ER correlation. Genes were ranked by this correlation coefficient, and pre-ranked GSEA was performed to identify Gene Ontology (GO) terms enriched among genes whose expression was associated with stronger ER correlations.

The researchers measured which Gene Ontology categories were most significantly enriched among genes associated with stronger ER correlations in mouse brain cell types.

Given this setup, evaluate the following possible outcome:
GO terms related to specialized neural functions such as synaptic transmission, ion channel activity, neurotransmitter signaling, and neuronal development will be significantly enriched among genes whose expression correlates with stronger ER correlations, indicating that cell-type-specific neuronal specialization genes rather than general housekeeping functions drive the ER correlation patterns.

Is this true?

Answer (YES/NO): YES